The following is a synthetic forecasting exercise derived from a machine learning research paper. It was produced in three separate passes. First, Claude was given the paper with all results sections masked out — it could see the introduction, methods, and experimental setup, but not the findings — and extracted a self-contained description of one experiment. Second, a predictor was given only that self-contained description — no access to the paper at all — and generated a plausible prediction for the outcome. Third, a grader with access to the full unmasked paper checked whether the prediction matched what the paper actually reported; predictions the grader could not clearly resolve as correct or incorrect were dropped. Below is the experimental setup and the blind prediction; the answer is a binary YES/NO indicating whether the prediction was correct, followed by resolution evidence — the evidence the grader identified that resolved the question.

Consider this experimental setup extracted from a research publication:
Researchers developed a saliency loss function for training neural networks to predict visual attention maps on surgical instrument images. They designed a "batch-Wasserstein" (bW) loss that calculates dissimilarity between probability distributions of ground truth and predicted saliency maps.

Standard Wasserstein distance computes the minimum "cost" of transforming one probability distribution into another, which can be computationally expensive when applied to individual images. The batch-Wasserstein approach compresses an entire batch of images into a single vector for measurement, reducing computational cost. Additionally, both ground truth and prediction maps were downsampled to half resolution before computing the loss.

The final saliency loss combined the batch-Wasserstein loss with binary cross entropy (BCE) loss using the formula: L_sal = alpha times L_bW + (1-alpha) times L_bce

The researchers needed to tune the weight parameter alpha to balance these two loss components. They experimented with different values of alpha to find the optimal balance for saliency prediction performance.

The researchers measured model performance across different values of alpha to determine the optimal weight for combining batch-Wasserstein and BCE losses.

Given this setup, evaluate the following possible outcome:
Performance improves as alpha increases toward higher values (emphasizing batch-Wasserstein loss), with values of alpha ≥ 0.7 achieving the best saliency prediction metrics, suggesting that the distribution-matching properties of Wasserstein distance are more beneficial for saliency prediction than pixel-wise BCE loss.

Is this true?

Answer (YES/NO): NO